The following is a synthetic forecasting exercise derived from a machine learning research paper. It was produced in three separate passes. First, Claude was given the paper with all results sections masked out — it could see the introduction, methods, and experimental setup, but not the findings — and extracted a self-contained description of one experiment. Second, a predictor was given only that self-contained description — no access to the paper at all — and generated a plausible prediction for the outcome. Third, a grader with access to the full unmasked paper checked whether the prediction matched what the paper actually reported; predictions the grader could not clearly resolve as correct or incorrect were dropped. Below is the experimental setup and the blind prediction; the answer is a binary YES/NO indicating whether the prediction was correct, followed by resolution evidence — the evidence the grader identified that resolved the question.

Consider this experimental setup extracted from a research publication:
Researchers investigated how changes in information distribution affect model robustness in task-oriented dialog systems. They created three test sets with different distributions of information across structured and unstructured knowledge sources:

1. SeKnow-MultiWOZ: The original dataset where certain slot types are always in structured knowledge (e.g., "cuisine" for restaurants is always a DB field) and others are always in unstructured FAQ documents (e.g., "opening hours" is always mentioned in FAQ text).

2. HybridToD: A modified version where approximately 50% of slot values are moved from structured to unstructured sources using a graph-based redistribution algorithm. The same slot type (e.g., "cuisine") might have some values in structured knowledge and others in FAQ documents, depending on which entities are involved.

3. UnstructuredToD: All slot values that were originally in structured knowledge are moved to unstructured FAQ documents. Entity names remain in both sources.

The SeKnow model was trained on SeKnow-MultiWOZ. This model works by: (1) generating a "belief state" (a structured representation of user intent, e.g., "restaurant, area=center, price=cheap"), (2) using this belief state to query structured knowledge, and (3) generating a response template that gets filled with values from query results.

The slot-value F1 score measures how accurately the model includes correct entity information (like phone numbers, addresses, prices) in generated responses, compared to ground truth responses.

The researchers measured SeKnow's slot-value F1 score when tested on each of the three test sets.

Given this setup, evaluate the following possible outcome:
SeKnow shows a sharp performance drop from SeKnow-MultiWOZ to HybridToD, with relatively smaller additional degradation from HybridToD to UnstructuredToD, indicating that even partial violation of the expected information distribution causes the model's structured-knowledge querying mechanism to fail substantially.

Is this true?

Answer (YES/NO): YES